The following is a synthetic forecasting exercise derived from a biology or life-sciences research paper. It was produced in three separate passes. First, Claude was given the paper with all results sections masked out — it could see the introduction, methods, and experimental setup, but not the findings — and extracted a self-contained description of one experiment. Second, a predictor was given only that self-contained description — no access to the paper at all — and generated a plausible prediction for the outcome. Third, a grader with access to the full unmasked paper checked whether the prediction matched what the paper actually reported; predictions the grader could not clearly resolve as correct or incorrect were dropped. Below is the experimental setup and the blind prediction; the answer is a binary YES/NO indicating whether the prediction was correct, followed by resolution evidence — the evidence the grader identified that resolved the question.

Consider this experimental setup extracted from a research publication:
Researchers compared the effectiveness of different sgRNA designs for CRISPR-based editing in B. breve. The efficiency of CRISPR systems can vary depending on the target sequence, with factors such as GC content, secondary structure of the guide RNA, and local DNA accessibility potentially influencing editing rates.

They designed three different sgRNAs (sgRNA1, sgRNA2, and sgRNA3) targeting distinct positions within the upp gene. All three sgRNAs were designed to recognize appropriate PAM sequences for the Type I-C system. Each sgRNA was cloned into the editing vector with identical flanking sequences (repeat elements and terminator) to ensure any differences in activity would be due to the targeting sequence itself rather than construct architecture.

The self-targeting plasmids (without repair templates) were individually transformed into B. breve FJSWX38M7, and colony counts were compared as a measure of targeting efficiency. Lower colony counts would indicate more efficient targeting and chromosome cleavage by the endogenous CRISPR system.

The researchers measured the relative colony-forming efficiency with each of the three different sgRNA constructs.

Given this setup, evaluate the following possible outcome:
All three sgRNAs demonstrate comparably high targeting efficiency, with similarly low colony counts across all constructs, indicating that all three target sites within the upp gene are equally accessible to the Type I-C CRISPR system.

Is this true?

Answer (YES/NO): NO